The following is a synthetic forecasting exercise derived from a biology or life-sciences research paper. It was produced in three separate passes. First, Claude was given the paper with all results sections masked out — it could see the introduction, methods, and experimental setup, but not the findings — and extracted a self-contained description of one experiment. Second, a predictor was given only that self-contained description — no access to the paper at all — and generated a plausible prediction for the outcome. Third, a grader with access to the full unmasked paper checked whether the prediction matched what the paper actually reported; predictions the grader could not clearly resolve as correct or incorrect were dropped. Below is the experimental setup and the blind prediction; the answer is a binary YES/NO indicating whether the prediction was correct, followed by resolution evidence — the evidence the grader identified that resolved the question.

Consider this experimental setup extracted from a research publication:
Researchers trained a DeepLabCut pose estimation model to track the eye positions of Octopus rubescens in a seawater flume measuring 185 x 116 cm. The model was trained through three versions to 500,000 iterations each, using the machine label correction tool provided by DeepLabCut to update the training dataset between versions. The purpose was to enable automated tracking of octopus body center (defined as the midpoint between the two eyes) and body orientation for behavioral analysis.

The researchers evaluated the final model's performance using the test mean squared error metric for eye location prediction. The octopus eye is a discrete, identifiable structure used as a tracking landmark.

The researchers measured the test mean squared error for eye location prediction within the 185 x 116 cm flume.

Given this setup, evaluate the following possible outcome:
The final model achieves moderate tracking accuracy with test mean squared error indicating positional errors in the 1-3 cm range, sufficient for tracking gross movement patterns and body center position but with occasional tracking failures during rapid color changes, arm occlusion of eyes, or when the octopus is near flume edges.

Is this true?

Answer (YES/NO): NO